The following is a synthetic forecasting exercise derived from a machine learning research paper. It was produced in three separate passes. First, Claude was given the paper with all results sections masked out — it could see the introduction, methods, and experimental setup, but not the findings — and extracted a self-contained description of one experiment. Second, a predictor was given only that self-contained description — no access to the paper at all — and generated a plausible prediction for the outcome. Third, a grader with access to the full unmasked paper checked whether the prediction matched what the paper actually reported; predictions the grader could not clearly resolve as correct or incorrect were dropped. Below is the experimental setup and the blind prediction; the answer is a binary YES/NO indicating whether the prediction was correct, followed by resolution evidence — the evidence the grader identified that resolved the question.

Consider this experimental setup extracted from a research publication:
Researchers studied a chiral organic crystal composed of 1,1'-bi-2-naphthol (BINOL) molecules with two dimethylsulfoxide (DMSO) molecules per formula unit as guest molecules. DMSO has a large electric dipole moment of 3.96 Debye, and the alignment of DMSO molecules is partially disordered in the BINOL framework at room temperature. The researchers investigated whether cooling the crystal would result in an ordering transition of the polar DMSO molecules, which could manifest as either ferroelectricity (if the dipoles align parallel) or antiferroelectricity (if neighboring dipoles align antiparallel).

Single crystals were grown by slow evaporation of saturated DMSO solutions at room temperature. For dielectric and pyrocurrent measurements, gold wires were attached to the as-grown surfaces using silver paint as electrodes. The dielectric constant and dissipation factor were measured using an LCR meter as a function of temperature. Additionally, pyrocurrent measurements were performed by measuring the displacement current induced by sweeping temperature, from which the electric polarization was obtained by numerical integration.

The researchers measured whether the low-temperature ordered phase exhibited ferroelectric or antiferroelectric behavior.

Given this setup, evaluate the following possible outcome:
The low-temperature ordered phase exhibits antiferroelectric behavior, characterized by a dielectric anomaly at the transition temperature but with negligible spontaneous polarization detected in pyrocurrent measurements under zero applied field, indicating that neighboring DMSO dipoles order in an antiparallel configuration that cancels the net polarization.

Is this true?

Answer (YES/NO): NO